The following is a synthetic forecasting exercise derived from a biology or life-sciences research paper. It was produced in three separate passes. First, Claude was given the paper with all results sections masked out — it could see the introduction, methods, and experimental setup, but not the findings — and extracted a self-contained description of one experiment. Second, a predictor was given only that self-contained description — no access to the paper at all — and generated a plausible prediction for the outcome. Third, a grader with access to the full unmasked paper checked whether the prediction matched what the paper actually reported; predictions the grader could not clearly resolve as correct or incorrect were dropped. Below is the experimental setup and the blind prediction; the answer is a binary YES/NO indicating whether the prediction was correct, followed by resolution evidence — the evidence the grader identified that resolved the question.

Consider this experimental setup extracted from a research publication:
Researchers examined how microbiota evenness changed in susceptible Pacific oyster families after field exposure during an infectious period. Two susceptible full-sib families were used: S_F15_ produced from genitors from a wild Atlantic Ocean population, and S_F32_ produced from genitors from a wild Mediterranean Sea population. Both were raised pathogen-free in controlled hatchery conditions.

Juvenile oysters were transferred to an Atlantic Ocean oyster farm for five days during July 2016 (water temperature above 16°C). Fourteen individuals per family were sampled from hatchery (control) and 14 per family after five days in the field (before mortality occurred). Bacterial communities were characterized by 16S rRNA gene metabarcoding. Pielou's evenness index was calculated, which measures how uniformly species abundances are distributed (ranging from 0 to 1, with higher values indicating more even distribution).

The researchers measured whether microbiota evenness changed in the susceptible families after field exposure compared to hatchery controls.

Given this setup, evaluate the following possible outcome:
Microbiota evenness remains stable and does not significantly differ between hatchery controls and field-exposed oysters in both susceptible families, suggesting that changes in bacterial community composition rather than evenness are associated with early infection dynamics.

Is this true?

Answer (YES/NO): YES